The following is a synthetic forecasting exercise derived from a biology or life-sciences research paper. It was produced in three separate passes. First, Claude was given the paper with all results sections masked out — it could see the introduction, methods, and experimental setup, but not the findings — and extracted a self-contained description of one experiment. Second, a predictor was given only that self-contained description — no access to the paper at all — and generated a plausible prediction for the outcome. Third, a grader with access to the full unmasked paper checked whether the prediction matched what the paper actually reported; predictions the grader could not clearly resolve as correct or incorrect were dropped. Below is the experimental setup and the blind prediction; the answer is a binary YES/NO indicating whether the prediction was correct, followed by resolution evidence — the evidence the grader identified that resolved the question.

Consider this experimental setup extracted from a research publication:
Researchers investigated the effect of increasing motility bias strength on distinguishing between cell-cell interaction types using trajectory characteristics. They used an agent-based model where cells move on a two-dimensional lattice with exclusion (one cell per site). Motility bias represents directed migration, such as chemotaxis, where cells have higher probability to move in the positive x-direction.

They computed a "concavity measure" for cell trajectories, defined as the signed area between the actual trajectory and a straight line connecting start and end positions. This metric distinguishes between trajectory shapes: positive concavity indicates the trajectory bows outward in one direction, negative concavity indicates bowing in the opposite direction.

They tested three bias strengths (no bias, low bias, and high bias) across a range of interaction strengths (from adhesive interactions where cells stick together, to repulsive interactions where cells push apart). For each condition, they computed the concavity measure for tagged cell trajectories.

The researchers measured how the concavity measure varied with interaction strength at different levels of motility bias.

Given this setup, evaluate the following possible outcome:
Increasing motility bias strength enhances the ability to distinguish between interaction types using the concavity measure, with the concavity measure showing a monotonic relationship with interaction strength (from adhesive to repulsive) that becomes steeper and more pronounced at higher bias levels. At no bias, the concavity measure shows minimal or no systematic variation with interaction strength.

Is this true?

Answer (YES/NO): NO